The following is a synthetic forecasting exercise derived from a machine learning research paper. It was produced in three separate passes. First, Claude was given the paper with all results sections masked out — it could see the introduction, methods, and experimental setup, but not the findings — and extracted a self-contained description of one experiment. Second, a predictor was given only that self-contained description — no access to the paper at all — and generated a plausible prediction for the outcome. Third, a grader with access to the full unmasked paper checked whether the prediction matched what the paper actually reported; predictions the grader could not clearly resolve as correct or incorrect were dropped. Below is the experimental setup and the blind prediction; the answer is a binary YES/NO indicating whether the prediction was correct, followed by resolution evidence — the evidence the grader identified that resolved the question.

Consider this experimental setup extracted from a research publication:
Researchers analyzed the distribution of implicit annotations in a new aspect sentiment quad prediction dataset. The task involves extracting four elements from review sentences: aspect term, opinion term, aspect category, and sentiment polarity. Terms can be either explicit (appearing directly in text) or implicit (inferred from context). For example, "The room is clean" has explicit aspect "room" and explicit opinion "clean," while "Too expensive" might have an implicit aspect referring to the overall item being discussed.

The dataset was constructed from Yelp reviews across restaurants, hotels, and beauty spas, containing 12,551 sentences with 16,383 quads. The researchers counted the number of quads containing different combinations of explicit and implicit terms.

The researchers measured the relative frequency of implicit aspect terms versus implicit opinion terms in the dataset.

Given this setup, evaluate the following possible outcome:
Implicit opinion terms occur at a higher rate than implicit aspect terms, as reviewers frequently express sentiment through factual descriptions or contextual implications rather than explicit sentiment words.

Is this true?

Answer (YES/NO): YES